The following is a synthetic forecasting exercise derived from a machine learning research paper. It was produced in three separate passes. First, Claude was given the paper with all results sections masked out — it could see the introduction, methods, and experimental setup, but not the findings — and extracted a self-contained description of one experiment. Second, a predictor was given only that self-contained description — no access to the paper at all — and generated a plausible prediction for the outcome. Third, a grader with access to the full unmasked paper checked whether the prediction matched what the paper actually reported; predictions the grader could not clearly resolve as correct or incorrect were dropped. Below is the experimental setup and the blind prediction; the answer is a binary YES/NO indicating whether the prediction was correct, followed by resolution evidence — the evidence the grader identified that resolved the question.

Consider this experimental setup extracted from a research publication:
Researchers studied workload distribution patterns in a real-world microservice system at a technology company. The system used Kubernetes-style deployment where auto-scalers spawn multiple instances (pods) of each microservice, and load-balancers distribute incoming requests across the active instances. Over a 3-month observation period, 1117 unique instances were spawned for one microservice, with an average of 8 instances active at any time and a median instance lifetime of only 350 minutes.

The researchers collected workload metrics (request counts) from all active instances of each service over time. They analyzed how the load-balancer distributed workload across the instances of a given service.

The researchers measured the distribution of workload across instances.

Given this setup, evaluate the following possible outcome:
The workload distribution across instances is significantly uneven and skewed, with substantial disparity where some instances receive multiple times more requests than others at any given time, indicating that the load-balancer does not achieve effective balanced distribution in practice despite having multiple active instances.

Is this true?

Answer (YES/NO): NO